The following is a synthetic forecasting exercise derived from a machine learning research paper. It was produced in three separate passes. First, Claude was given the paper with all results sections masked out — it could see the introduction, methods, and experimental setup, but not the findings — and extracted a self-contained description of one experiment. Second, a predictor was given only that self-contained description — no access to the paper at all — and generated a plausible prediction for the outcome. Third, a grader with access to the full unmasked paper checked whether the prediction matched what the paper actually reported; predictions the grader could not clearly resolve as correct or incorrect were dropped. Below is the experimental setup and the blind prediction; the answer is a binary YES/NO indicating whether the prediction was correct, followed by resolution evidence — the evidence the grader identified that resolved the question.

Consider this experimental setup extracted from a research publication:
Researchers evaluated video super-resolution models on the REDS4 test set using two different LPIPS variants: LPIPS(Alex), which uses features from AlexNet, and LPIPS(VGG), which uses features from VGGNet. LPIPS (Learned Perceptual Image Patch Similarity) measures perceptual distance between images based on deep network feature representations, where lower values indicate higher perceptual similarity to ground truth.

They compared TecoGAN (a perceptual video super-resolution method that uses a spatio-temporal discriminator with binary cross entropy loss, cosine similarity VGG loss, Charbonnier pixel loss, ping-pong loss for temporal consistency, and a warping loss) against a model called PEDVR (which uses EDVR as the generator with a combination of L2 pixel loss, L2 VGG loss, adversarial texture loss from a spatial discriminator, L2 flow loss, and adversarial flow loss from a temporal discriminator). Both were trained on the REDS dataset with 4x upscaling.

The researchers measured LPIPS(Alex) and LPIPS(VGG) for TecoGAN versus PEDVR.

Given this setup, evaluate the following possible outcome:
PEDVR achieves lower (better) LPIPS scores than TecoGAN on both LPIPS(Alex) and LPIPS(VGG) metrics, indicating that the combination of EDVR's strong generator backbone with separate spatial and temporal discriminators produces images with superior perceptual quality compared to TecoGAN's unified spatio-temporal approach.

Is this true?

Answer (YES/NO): NO